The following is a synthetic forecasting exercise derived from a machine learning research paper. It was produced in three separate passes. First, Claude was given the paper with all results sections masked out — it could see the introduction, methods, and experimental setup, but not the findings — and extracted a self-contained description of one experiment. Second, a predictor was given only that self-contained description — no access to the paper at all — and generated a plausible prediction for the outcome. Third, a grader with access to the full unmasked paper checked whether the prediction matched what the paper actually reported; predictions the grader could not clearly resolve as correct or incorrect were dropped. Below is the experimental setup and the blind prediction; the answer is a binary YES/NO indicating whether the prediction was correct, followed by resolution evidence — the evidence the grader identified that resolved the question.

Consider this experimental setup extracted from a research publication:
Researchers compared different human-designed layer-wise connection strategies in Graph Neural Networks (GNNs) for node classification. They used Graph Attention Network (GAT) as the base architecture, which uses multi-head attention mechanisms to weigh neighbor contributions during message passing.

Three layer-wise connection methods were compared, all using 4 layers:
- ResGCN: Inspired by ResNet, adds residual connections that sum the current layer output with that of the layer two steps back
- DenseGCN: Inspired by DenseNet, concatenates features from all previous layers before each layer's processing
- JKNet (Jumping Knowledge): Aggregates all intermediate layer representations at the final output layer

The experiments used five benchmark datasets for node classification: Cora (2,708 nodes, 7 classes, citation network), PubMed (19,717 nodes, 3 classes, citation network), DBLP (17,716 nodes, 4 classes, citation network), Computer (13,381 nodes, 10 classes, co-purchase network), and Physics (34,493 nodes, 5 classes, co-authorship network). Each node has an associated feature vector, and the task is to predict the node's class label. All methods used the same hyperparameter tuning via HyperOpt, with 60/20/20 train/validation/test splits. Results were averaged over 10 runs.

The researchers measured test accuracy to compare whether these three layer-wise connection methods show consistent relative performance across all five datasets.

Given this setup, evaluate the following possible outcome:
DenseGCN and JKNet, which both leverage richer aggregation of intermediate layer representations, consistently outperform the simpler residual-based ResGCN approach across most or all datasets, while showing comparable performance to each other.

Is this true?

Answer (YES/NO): NO